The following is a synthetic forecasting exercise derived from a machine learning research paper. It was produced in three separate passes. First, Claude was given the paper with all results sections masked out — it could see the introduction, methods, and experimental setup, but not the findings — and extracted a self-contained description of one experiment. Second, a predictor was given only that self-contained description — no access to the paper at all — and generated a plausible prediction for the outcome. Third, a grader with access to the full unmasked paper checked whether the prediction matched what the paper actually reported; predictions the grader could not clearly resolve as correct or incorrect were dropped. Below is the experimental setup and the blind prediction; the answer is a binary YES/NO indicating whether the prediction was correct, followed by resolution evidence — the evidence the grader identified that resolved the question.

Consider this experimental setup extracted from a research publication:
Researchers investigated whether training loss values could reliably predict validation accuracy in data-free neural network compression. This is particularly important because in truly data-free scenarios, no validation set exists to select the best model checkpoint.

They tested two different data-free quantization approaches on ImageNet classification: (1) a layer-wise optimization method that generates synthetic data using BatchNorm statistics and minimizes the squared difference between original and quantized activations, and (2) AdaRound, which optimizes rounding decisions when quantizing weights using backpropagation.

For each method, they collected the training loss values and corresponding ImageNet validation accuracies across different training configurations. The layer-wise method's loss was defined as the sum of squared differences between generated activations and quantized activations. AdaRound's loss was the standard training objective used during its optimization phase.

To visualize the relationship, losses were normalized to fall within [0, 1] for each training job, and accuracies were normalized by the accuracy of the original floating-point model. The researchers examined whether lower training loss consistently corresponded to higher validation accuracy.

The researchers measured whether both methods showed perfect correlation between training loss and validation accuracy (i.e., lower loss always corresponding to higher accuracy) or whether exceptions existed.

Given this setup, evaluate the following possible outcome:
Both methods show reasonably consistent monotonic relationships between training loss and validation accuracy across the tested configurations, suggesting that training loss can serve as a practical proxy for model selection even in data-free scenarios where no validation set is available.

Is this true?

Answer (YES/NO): YES